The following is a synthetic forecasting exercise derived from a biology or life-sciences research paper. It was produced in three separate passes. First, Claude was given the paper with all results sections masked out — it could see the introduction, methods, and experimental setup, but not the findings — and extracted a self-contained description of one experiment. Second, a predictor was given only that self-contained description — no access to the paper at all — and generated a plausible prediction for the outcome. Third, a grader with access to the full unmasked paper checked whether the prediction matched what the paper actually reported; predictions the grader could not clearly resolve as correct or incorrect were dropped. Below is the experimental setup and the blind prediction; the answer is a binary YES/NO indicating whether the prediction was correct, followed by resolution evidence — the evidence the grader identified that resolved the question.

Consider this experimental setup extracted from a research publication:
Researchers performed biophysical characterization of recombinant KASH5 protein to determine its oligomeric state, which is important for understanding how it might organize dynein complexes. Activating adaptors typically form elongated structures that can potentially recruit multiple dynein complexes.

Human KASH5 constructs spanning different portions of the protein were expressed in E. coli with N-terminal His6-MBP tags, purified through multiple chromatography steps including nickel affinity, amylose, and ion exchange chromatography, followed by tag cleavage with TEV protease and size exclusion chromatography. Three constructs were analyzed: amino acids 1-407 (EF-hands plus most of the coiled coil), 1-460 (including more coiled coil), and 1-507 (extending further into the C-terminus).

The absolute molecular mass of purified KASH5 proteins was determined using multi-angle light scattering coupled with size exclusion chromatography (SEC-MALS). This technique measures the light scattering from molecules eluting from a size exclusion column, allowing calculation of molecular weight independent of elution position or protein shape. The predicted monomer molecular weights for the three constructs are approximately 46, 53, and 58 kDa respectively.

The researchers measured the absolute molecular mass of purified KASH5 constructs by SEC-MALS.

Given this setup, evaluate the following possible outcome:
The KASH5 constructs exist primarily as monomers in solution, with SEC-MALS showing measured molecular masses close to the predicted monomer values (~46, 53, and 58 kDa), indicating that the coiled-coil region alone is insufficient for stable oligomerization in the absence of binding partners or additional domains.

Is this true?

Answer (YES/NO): NO